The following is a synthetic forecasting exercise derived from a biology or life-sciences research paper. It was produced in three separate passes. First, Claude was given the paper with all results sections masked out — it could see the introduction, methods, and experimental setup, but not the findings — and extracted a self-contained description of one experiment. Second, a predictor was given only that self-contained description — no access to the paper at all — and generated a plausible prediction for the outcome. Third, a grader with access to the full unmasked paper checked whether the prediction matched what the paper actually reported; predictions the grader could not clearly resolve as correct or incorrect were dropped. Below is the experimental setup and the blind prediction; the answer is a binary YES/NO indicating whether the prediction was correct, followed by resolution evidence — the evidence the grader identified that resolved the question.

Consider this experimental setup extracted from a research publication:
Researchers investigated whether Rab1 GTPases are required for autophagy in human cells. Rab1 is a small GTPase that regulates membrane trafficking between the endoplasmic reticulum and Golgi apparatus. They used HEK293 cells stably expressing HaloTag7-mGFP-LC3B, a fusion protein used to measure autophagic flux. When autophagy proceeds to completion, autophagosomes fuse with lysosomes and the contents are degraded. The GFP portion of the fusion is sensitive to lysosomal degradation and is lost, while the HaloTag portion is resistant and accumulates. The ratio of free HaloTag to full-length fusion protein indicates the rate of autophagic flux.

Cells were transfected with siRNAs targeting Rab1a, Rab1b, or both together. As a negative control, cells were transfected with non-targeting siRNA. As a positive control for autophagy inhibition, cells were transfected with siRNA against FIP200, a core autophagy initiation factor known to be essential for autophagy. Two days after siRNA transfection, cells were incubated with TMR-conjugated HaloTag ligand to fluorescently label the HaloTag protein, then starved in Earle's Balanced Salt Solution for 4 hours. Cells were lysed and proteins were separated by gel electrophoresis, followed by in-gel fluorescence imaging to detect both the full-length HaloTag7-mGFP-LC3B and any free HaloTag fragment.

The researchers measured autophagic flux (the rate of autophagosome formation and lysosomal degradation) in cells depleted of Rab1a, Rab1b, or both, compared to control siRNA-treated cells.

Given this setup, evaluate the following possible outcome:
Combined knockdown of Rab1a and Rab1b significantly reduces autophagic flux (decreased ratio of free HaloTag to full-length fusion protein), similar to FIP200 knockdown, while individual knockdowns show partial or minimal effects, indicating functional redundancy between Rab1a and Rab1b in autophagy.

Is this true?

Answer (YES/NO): YES